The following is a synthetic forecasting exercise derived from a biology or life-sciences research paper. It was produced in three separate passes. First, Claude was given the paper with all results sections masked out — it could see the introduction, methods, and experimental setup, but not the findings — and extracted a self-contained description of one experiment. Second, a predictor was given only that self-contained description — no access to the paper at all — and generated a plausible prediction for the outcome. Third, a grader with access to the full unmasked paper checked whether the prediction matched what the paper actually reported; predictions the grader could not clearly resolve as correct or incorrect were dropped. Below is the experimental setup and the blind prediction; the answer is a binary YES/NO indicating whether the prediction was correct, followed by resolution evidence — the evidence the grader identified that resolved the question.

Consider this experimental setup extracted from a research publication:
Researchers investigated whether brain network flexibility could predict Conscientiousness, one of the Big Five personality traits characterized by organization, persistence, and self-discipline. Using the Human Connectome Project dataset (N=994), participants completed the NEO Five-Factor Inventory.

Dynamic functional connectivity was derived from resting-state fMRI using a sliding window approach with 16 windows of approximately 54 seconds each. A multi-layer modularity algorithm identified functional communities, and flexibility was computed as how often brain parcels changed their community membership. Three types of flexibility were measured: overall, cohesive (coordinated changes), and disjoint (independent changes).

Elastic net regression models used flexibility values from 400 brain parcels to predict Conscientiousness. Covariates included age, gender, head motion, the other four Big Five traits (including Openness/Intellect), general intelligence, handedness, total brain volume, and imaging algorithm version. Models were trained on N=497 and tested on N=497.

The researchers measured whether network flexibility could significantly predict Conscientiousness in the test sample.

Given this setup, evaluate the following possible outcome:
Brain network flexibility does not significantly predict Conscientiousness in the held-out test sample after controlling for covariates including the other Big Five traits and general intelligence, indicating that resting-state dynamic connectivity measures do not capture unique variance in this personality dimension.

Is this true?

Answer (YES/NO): YES